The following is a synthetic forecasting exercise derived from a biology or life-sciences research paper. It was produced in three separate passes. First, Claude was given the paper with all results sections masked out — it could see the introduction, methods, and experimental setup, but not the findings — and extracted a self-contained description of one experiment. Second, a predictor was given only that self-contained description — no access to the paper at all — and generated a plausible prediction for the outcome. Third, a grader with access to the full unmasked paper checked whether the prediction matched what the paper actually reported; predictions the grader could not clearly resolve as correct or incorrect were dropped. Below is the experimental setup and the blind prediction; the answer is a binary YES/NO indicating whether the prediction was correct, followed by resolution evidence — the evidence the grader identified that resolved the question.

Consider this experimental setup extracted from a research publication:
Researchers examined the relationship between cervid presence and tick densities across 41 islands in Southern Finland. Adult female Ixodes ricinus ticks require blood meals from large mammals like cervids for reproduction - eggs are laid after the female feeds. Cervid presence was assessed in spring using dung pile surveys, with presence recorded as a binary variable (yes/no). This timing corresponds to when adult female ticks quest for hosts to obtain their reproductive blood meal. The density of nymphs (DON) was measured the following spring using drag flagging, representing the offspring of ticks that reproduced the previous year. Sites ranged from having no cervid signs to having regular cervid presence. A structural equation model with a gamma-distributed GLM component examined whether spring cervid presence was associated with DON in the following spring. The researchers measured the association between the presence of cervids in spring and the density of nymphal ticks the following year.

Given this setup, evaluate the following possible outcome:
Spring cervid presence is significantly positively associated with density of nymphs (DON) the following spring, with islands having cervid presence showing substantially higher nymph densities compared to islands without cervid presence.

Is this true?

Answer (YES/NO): YES